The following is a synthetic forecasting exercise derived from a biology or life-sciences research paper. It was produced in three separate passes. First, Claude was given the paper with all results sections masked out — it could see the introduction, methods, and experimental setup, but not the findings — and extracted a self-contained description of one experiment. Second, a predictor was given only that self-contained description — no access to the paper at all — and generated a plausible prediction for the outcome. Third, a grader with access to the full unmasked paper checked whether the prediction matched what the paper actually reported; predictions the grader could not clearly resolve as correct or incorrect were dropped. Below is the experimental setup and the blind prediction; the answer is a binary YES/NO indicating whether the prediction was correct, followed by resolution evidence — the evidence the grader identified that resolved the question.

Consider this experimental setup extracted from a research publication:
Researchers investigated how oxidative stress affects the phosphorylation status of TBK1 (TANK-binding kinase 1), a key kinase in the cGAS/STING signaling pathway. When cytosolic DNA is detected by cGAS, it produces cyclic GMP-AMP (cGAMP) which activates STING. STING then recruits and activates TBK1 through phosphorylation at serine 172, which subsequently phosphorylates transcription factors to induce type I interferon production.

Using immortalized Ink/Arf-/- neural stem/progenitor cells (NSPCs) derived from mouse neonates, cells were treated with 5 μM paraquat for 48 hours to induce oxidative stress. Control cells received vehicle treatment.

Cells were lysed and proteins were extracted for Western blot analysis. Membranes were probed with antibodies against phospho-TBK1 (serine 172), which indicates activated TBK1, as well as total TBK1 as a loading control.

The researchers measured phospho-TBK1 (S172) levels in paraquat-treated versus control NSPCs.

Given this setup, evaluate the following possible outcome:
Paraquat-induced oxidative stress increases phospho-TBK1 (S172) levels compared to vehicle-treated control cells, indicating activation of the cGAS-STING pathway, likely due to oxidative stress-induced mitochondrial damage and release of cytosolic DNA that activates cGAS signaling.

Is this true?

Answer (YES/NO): YES